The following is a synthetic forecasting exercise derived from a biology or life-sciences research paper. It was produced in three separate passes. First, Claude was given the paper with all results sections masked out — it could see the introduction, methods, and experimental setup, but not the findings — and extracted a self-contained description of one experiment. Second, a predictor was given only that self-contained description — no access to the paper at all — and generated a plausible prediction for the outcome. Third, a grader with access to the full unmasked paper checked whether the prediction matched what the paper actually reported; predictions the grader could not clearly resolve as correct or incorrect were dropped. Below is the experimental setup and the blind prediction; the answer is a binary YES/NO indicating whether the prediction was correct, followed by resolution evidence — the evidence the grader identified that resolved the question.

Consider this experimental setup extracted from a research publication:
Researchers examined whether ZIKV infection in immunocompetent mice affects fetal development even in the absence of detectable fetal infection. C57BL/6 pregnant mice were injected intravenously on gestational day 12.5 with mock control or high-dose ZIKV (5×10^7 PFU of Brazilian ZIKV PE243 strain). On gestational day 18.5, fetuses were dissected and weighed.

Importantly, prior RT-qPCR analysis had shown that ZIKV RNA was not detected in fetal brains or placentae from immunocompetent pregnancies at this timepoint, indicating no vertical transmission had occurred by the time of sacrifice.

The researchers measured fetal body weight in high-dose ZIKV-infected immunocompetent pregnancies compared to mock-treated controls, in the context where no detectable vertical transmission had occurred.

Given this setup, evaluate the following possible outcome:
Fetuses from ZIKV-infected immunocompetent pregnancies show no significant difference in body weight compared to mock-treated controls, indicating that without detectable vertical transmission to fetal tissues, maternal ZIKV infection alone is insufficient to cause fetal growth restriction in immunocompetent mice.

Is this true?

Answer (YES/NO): NO